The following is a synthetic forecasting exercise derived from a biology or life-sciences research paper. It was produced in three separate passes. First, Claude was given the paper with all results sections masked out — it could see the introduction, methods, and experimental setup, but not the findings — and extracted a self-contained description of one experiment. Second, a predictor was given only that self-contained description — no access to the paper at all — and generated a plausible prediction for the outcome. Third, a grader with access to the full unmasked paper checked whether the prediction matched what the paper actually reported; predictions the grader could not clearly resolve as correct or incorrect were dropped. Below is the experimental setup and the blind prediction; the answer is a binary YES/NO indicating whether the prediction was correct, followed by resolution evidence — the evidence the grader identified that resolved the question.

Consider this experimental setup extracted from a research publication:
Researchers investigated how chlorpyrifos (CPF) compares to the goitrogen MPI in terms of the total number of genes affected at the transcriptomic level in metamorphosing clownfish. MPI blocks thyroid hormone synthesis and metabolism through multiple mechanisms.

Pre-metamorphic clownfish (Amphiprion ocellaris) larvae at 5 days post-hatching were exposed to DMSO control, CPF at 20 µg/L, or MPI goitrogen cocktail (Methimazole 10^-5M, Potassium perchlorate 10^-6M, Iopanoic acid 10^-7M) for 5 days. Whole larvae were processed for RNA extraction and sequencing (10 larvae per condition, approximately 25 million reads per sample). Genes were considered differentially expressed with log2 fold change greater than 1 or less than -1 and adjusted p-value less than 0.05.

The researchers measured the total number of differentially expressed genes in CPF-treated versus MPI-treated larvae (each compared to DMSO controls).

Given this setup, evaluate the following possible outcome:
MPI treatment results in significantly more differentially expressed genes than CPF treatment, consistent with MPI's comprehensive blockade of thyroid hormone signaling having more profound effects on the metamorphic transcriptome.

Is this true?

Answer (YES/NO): NO